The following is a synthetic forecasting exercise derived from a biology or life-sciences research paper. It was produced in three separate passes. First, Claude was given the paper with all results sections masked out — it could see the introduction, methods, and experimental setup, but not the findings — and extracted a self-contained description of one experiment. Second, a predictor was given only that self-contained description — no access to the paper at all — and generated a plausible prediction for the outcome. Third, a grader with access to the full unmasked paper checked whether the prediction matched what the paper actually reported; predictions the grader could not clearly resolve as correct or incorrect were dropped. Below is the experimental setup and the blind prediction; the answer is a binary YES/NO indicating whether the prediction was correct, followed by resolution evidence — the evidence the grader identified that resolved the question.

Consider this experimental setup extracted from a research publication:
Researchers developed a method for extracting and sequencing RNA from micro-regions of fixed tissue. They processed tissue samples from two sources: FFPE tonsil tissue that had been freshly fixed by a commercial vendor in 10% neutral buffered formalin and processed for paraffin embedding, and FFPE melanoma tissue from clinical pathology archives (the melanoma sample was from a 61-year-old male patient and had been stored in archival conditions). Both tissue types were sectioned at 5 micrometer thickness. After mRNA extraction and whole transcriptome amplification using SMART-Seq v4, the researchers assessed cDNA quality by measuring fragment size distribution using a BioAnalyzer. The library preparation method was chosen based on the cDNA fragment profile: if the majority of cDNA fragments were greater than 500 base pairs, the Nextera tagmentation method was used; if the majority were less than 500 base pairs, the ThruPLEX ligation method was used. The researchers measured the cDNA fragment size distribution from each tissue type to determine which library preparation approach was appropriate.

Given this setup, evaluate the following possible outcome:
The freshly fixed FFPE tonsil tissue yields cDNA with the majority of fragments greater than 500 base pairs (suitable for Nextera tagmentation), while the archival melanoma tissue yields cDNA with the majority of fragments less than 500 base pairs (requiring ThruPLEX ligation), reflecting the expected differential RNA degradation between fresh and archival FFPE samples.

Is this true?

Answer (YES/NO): YES